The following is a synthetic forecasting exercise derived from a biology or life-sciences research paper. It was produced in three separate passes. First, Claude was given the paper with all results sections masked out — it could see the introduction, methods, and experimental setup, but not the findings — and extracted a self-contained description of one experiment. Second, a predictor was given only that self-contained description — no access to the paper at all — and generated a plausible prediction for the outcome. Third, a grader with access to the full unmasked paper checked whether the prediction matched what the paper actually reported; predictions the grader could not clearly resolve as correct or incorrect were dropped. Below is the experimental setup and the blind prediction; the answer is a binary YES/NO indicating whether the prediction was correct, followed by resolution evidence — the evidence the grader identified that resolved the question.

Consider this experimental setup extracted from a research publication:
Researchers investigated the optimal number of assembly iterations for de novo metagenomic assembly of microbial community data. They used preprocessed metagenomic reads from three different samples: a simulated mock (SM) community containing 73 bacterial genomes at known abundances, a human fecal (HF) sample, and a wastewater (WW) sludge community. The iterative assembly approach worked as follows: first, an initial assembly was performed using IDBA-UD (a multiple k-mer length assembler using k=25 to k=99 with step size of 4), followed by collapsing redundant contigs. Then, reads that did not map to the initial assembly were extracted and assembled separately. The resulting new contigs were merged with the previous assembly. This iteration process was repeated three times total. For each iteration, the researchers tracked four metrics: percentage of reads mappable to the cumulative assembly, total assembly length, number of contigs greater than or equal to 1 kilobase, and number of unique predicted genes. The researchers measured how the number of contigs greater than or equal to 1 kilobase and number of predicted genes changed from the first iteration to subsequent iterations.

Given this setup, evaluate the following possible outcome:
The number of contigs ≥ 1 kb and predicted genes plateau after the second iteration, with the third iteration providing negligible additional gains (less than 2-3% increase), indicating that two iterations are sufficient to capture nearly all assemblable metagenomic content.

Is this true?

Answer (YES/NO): NO